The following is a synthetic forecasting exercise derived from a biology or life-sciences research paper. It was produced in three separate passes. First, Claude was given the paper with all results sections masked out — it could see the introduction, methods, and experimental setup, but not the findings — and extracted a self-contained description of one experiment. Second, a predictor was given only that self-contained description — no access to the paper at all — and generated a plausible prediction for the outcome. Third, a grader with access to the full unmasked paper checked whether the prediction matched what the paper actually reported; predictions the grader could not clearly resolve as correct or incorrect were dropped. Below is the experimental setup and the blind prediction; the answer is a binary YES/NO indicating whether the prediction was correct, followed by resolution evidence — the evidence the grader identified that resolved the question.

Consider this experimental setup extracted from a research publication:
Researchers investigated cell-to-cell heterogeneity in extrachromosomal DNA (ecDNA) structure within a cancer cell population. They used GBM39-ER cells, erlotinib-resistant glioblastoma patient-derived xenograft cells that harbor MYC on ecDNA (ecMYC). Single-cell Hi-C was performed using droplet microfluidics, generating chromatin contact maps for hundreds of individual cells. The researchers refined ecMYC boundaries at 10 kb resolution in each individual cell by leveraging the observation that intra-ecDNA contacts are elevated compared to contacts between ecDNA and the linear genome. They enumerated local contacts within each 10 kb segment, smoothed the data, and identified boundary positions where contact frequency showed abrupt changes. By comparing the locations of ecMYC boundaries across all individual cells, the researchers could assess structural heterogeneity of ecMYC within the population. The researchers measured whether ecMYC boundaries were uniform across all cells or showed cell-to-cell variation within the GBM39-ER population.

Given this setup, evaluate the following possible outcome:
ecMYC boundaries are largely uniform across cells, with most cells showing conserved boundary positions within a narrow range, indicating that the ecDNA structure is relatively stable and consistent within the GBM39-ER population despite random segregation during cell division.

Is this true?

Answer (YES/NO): NO